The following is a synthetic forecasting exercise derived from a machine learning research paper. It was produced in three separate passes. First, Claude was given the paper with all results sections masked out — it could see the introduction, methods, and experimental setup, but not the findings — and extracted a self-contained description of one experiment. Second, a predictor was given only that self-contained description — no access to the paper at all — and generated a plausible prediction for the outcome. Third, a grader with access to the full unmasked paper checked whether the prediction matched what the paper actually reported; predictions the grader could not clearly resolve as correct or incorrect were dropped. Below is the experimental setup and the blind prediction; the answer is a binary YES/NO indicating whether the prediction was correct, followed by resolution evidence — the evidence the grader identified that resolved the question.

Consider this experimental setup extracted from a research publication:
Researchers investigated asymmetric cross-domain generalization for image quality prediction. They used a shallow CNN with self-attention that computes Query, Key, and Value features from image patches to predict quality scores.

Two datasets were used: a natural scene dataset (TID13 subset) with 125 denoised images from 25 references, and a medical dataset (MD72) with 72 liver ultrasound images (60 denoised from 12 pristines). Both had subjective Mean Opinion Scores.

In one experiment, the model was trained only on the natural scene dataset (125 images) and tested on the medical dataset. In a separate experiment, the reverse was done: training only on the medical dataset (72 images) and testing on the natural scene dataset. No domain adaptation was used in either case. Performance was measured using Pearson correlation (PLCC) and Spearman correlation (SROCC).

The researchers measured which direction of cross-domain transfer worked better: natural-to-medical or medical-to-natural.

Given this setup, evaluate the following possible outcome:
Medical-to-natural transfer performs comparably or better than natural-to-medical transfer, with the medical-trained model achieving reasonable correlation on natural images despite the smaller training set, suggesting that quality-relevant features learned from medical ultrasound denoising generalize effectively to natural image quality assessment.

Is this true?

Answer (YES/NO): NO